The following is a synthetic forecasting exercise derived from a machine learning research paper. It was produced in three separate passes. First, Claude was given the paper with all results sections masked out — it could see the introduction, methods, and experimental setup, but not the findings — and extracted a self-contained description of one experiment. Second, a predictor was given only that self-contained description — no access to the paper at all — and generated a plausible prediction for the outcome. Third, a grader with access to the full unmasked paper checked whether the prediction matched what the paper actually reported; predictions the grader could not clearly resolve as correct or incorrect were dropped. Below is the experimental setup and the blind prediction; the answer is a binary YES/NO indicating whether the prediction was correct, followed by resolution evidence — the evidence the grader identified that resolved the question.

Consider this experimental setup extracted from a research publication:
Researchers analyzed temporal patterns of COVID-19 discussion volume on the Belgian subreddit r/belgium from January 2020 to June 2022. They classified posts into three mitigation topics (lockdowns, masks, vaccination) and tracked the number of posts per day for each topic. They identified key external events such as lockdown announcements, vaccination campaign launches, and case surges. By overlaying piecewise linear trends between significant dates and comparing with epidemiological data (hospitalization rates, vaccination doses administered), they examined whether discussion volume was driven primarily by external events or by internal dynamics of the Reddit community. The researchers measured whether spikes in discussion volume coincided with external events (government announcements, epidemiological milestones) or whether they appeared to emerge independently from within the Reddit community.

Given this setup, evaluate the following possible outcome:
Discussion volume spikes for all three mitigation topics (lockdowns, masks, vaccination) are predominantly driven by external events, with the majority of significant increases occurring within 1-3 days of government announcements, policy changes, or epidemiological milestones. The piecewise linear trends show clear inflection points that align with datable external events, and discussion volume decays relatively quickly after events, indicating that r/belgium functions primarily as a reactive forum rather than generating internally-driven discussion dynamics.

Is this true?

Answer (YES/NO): YES